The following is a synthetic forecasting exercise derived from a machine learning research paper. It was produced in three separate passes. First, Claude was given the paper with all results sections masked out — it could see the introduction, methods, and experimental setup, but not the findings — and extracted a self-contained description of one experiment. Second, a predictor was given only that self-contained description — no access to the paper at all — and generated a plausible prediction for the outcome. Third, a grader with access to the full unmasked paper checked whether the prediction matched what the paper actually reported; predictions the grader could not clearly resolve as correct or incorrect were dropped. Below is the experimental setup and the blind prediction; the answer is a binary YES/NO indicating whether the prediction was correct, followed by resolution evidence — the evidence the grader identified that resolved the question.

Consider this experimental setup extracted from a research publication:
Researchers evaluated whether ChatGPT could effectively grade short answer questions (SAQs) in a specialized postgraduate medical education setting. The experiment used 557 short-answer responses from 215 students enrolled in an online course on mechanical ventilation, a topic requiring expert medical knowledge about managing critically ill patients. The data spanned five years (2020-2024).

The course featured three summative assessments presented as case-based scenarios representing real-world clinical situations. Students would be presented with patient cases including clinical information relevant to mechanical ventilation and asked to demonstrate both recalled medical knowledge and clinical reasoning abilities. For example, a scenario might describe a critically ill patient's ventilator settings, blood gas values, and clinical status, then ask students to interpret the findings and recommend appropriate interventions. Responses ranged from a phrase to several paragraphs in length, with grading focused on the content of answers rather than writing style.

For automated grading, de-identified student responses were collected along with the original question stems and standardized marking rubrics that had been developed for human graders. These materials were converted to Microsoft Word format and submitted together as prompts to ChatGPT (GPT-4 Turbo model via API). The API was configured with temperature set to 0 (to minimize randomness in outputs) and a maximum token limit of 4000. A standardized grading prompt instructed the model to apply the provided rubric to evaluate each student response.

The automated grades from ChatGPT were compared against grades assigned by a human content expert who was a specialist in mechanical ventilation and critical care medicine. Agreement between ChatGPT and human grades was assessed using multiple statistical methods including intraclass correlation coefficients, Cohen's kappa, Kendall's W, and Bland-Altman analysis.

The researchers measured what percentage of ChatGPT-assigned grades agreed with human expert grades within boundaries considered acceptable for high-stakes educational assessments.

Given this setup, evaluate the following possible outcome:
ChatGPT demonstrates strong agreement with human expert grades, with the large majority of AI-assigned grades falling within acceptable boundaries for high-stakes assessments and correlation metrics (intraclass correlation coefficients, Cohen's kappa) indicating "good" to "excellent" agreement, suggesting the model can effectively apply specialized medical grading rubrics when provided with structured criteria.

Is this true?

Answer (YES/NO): NO